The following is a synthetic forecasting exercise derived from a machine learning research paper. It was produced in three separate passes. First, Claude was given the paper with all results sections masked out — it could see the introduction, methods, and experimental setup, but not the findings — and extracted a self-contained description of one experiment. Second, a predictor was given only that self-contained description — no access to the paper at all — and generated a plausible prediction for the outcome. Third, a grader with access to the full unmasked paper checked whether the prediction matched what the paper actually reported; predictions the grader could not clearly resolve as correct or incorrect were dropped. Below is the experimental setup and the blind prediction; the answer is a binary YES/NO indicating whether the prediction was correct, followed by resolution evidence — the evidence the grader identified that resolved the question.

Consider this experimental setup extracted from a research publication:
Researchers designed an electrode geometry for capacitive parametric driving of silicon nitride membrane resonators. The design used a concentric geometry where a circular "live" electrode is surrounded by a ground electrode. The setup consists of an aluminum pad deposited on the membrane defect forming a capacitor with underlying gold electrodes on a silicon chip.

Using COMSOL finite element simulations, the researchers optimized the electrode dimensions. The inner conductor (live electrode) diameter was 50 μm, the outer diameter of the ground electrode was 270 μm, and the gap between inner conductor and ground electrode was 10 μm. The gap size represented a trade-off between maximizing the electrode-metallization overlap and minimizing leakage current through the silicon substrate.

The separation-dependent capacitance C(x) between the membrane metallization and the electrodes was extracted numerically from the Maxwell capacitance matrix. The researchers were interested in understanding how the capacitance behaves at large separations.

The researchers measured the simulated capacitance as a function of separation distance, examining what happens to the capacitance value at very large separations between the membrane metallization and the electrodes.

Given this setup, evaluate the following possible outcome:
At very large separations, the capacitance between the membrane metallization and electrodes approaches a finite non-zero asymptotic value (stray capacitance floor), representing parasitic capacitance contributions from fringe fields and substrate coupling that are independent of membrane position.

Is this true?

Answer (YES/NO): YES